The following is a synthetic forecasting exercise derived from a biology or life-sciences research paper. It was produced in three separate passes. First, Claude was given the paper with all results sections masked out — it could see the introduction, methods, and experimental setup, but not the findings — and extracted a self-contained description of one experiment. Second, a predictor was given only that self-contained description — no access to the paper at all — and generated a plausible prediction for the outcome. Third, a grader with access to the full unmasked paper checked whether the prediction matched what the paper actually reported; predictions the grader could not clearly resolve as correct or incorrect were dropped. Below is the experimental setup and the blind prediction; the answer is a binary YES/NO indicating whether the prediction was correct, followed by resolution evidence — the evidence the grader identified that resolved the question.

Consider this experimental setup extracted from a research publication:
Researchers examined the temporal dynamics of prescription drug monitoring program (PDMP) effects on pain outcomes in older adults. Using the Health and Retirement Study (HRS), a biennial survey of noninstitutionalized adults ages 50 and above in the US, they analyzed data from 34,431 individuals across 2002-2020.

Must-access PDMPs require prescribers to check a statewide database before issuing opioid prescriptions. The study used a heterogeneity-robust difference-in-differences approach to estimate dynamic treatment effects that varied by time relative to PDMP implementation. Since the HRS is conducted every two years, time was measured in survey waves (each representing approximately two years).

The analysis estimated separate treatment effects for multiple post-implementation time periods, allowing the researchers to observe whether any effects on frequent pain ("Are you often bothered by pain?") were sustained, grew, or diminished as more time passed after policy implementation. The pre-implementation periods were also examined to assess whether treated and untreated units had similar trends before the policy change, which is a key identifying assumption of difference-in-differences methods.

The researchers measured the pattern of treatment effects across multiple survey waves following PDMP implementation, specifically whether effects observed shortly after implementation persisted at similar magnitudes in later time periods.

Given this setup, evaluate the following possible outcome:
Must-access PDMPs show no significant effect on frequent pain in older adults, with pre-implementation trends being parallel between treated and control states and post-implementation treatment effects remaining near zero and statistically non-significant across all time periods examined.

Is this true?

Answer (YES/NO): NO